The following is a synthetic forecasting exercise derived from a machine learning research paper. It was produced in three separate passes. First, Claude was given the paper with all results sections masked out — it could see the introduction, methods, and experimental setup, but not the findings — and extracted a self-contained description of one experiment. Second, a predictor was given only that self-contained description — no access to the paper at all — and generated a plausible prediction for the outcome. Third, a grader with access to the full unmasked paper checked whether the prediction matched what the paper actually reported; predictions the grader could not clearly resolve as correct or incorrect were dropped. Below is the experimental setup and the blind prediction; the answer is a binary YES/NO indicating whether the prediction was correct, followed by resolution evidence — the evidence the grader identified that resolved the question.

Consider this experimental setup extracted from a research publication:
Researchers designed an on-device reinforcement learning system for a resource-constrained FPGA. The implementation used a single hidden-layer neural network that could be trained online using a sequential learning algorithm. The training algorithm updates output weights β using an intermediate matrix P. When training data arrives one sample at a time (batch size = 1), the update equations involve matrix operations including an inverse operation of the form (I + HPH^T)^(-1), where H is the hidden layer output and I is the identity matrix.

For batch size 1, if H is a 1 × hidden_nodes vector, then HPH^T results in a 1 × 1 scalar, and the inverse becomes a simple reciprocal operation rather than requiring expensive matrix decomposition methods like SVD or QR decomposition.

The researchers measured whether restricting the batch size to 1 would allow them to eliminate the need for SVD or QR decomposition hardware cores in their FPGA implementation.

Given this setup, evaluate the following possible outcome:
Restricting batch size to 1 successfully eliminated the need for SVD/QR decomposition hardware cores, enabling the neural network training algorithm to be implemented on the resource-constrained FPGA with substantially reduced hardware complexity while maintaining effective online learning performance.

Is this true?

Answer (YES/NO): YES